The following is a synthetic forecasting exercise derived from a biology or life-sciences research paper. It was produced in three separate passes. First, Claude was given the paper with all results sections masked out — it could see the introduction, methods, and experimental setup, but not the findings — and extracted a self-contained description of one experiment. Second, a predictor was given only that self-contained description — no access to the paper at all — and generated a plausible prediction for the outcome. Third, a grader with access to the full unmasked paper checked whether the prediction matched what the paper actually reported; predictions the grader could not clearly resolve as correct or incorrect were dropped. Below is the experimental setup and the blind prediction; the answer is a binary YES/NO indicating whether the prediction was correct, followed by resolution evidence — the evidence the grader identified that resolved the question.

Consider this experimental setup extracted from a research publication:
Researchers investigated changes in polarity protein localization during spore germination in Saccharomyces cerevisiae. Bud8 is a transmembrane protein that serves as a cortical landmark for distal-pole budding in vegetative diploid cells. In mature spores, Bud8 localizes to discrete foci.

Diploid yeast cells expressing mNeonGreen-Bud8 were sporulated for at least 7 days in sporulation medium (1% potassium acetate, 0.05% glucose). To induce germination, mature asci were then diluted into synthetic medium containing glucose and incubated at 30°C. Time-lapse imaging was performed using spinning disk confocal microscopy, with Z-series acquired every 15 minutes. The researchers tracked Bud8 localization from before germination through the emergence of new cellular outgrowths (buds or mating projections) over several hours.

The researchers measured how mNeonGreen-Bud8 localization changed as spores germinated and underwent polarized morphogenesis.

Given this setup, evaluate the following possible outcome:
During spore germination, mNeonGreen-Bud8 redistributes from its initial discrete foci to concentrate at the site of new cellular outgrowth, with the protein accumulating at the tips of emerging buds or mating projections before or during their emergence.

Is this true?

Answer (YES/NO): NO